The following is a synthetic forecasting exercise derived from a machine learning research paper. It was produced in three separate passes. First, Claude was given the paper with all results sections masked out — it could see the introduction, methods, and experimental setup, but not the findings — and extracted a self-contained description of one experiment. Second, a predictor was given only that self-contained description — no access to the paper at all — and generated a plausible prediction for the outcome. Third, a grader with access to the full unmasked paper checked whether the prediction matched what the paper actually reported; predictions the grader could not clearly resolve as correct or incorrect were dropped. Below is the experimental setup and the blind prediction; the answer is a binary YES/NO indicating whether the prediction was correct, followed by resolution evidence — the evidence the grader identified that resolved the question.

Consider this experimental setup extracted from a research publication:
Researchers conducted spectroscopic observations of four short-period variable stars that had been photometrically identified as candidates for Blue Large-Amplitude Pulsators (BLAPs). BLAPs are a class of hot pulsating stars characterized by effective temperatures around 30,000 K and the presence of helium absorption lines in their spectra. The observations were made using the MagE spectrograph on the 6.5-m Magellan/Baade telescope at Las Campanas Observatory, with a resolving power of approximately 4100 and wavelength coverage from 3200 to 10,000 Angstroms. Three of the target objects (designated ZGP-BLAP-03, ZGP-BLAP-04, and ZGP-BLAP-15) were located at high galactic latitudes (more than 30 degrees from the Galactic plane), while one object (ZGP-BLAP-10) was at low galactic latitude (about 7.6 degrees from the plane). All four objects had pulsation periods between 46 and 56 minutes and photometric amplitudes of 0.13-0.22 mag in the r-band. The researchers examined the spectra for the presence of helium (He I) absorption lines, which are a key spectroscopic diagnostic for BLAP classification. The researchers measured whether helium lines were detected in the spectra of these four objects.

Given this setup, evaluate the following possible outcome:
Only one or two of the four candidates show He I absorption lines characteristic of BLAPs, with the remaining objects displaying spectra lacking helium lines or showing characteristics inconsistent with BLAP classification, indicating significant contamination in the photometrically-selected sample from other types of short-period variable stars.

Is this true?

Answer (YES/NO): YES